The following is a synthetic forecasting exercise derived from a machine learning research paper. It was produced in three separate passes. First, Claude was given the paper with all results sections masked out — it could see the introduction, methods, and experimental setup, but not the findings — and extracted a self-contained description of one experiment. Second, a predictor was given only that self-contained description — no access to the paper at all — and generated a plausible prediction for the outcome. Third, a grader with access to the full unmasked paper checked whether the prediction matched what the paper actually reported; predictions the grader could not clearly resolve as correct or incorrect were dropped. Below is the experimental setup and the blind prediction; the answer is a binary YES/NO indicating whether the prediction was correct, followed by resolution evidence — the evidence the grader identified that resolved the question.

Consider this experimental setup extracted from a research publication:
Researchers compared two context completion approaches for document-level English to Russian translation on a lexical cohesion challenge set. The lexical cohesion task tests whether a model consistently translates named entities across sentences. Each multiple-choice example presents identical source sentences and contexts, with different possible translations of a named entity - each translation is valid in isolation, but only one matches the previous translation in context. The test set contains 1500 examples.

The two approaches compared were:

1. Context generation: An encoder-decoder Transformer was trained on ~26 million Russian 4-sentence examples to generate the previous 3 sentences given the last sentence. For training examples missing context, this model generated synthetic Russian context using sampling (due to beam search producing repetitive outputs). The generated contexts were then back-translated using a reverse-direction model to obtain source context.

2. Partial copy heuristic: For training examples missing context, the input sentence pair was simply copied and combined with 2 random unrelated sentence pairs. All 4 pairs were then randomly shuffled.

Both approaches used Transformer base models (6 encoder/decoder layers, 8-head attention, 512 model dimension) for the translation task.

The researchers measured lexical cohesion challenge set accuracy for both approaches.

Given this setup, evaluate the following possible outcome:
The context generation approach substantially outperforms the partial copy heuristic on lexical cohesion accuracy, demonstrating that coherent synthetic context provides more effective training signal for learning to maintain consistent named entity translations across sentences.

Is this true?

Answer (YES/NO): NO